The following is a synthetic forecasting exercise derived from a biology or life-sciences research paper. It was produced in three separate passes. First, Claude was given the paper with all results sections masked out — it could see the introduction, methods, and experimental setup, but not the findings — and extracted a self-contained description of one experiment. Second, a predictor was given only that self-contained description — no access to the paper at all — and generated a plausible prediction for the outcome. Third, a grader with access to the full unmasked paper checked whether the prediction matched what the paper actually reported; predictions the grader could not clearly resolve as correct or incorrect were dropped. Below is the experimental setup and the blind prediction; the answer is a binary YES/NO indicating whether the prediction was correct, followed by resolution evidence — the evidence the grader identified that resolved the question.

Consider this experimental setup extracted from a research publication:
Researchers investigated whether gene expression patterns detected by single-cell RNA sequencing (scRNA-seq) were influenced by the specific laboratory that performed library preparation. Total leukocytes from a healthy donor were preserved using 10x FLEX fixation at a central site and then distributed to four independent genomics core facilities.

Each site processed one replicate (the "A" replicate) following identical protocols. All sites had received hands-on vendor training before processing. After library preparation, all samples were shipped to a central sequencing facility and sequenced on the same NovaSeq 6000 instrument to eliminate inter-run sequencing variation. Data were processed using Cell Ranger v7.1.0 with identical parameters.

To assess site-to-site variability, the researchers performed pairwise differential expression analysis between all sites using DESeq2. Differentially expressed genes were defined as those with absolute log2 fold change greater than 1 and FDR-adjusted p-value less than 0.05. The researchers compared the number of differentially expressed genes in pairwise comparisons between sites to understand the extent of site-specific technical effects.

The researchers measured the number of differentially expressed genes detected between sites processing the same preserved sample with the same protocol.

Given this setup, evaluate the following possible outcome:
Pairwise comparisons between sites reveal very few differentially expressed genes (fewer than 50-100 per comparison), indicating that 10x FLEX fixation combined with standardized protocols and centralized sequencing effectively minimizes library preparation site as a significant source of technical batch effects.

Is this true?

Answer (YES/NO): NO